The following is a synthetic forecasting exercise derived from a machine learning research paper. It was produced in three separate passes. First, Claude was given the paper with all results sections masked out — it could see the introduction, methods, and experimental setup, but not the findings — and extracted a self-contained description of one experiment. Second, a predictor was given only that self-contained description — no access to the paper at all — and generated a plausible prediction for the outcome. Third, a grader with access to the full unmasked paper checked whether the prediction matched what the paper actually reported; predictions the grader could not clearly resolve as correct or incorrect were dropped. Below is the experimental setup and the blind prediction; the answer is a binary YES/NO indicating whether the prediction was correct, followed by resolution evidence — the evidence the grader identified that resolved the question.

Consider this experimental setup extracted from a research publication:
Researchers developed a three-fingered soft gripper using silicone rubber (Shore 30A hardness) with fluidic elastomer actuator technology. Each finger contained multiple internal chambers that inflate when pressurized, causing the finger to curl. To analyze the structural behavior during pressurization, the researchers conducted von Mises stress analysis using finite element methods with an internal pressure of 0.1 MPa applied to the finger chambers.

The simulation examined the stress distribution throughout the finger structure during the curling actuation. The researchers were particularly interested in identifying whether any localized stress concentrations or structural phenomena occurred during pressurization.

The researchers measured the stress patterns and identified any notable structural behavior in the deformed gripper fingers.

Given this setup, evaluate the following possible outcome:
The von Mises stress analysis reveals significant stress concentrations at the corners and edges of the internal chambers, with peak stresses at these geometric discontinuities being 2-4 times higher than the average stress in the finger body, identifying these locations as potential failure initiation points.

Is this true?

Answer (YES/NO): NO